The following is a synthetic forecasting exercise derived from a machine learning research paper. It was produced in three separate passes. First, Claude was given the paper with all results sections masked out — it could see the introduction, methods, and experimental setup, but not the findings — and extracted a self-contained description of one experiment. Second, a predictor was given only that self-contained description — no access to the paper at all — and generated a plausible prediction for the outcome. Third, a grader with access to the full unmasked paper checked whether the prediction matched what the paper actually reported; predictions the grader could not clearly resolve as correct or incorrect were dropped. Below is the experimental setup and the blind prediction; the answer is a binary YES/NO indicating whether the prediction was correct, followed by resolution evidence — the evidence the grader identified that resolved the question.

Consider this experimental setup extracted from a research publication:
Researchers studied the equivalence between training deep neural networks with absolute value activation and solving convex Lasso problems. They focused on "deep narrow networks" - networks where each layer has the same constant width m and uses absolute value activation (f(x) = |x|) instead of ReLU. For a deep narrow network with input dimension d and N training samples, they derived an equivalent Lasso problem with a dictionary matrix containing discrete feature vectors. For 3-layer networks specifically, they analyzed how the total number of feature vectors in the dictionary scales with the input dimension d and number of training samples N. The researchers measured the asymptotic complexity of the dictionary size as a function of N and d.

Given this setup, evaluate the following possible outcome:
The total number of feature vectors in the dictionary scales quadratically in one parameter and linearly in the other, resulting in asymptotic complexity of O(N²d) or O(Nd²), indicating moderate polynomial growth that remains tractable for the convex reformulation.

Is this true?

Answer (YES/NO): NO